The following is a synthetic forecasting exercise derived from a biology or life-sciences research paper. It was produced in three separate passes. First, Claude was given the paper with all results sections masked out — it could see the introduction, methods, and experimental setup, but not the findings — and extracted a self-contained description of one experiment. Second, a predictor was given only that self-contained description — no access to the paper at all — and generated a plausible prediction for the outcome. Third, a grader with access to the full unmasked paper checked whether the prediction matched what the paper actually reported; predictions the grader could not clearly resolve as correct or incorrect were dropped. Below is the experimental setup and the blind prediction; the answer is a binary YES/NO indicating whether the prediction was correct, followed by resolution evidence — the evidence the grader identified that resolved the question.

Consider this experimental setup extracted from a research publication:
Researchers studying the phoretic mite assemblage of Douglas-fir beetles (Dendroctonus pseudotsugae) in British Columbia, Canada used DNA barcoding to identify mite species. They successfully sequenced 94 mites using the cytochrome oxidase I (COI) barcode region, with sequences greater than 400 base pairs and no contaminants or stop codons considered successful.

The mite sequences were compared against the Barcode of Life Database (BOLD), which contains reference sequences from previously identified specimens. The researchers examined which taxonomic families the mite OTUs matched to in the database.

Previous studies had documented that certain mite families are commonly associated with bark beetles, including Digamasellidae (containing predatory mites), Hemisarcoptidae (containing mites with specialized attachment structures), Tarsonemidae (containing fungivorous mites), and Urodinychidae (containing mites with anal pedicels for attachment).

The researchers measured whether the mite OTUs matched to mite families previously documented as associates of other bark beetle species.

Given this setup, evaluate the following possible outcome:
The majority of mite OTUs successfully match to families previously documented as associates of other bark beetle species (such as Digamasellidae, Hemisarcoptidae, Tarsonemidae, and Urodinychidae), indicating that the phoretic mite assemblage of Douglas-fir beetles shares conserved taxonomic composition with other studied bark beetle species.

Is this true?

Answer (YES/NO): YES